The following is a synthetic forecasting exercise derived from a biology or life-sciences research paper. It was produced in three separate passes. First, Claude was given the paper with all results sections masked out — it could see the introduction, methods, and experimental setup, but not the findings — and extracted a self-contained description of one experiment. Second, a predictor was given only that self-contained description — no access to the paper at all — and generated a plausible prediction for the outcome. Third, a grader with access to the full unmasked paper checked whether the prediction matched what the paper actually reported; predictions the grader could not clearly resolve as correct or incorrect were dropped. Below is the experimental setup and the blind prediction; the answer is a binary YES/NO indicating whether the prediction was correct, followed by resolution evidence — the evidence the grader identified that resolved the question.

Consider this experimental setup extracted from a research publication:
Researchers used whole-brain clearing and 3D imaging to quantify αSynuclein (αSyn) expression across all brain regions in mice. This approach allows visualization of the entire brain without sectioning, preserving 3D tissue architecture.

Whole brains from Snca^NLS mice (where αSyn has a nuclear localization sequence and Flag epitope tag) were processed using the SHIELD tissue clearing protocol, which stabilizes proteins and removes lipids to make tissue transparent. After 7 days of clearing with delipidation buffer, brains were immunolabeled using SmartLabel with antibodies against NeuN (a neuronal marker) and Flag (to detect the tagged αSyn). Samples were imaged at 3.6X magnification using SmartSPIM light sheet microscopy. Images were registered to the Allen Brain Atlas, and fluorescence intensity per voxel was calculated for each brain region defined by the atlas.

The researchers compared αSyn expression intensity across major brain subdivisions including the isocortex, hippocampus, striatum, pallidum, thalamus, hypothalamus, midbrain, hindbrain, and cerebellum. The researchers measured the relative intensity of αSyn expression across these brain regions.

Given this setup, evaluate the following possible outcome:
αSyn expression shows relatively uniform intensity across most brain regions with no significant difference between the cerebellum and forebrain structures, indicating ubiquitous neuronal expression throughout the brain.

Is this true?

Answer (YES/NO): NO